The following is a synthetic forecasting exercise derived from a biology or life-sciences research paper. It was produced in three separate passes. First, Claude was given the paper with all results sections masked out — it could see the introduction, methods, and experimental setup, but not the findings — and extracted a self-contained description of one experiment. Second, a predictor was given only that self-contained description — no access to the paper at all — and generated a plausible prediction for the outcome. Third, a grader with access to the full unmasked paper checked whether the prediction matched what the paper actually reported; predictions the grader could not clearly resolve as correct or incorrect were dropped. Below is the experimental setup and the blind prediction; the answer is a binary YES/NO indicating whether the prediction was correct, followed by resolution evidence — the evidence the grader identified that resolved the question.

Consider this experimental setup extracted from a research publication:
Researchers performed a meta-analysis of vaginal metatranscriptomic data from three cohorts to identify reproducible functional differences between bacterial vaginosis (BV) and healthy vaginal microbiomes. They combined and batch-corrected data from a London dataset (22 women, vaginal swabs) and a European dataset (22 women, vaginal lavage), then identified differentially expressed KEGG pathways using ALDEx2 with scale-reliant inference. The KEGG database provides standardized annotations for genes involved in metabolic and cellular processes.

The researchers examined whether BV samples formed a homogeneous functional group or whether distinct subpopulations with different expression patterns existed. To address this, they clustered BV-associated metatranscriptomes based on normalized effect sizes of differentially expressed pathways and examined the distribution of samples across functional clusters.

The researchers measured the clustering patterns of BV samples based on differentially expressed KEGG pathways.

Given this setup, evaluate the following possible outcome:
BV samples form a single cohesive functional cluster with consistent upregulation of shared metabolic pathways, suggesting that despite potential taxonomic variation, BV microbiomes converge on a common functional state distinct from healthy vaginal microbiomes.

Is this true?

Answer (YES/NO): NO